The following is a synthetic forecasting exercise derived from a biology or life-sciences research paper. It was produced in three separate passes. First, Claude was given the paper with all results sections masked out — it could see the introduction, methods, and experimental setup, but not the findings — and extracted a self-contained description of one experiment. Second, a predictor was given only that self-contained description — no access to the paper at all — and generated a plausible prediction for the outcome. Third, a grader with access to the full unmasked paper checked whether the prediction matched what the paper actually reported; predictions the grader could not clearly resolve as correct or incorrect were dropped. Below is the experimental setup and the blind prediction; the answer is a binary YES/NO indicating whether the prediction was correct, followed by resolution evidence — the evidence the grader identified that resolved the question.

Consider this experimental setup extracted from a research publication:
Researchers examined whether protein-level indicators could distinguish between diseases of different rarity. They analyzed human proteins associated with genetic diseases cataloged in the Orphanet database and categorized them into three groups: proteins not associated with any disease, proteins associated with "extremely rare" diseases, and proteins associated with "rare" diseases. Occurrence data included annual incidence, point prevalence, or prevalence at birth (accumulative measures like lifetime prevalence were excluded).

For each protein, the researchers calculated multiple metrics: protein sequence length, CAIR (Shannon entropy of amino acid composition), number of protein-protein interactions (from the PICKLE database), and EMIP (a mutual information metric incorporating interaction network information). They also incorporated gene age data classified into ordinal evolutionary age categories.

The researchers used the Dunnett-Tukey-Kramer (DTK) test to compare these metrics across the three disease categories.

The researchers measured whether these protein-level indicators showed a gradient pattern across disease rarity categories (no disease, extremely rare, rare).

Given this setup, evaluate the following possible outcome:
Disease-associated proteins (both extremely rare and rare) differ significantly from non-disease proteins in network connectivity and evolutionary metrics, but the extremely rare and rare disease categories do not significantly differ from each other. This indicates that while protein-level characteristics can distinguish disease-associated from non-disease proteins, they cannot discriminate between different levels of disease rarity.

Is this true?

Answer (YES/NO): NO